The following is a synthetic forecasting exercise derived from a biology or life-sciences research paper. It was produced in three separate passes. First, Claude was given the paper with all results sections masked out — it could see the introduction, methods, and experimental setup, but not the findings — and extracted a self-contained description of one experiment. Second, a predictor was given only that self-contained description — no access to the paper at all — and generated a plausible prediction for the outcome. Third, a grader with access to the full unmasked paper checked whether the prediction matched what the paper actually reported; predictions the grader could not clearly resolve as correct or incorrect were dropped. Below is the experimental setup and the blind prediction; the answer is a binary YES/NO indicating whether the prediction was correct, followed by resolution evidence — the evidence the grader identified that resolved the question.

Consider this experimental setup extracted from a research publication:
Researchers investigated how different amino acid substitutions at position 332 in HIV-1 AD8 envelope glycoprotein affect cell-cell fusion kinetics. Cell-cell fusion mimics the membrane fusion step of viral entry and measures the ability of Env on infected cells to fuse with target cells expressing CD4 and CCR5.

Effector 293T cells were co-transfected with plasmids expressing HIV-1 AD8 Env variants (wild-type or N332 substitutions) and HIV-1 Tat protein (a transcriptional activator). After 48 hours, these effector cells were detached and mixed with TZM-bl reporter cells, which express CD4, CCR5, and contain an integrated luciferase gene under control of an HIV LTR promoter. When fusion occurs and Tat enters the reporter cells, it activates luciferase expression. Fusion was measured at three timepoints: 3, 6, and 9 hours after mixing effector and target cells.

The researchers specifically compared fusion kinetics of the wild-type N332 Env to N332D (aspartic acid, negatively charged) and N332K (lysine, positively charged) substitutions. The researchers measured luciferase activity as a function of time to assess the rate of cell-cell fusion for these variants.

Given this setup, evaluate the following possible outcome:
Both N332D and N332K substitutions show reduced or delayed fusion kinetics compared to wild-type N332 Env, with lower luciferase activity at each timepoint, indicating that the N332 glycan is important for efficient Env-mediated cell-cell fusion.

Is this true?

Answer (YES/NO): NO